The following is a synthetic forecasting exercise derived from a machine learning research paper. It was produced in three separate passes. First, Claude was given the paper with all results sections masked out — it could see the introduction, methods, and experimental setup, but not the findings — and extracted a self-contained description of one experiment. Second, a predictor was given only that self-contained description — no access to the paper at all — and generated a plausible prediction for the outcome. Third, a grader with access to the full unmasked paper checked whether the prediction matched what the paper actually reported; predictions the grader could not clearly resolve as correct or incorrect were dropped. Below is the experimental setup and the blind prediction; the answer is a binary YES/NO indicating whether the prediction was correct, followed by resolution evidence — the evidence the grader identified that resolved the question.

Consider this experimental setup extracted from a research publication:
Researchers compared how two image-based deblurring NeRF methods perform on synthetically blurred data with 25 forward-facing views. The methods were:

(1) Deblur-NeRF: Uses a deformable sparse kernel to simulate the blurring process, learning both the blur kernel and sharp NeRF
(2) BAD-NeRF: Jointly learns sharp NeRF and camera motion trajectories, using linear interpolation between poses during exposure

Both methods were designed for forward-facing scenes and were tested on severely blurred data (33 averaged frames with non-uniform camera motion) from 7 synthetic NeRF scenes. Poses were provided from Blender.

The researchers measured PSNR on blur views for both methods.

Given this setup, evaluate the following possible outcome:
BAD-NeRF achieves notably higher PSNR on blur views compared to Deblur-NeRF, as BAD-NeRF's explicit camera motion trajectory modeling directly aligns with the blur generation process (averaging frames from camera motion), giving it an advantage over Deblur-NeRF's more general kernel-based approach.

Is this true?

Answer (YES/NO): NO